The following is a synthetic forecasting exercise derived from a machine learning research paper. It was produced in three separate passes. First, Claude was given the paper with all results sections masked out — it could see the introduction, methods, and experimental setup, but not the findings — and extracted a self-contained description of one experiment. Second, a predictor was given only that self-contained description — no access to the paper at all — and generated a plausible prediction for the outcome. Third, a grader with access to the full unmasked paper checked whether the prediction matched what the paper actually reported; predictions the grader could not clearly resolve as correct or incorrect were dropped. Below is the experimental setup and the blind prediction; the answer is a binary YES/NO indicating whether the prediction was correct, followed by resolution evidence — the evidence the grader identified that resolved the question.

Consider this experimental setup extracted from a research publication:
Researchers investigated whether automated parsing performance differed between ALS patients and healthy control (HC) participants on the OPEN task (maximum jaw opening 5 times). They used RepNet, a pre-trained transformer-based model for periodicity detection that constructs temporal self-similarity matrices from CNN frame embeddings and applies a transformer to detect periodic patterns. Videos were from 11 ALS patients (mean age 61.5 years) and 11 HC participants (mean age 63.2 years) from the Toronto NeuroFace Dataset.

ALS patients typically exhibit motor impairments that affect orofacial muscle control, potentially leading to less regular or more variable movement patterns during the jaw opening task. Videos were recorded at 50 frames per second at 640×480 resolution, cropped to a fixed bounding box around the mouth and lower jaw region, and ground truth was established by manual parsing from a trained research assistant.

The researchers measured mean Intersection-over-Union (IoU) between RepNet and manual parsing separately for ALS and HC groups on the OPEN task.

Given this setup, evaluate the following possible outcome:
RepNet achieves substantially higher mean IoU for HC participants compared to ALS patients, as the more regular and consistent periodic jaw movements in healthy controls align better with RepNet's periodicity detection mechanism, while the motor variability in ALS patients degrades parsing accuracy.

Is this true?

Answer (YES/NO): NO